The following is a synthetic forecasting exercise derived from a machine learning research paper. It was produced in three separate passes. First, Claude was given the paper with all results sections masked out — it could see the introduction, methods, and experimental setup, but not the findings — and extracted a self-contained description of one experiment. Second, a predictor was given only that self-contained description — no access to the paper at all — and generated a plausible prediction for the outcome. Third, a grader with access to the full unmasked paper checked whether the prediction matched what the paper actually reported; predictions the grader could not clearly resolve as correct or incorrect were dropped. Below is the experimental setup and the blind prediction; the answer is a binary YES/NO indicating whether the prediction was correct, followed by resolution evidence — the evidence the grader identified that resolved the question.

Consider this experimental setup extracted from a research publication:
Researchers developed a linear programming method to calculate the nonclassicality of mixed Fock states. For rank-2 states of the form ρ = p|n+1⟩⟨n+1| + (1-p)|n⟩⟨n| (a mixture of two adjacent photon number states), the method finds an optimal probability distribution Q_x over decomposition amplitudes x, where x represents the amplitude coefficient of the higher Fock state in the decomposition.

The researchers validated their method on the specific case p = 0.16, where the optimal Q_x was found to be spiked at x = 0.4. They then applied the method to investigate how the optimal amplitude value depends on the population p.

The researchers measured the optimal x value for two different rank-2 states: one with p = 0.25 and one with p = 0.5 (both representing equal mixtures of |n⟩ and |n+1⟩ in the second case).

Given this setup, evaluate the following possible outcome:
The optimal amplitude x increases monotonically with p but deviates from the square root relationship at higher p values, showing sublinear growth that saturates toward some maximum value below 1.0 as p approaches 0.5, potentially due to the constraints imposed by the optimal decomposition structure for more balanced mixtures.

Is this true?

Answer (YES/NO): NO